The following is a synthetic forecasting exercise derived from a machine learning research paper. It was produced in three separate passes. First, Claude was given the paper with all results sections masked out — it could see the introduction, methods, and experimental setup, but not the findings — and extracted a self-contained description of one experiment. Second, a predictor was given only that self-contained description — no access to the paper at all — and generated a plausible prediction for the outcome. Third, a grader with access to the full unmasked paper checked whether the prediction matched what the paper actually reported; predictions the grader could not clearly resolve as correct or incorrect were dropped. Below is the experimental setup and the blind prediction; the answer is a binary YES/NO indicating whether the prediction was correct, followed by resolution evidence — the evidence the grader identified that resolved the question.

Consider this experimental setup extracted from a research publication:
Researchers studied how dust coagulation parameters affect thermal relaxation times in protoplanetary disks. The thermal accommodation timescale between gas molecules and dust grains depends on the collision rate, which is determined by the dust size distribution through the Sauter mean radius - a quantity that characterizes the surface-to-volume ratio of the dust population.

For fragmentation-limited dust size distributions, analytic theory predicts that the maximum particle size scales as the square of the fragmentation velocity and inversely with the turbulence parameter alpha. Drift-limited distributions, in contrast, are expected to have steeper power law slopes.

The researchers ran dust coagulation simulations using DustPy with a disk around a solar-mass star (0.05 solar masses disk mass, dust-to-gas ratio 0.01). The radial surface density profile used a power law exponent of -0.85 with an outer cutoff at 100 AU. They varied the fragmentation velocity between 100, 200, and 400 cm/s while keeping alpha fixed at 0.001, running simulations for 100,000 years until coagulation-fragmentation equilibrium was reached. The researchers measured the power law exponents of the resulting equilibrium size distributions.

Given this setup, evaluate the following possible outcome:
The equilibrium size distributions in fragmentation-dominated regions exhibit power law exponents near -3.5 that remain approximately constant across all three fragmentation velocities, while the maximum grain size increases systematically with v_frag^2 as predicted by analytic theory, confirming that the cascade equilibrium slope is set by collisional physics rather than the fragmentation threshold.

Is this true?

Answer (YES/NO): YES